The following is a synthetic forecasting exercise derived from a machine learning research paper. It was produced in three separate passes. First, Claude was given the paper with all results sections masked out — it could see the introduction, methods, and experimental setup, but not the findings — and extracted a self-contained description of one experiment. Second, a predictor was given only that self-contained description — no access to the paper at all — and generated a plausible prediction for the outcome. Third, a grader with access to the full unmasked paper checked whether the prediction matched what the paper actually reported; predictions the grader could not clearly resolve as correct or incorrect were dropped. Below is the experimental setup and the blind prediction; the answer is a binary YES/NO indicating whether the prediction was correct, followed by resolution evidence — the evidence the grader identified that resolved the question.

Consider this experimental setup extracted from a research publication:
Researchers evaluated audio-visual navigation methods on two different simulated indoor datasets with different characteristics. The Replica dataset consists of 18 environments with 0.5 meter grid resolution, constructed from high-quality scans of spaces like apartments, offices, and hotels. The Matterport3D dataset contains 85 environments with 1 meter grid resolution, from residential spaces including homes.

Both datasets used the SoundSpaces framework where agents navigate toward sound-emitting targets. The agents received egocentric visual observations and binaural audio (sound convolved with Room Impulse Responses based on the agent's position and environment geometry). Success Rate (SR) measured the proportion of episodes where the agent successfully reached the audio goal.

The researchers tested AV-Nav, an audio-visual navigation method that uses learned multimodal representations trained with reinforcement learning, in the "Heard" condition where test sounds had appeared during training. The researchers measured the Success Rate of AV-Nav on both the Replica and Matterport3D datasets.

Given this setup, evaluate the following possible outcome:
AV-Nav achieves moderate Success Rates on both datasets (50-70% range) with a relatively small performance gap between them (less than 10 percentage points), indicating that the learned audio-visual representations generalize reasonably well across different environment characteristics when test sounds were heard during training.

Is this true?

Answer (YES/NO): NO